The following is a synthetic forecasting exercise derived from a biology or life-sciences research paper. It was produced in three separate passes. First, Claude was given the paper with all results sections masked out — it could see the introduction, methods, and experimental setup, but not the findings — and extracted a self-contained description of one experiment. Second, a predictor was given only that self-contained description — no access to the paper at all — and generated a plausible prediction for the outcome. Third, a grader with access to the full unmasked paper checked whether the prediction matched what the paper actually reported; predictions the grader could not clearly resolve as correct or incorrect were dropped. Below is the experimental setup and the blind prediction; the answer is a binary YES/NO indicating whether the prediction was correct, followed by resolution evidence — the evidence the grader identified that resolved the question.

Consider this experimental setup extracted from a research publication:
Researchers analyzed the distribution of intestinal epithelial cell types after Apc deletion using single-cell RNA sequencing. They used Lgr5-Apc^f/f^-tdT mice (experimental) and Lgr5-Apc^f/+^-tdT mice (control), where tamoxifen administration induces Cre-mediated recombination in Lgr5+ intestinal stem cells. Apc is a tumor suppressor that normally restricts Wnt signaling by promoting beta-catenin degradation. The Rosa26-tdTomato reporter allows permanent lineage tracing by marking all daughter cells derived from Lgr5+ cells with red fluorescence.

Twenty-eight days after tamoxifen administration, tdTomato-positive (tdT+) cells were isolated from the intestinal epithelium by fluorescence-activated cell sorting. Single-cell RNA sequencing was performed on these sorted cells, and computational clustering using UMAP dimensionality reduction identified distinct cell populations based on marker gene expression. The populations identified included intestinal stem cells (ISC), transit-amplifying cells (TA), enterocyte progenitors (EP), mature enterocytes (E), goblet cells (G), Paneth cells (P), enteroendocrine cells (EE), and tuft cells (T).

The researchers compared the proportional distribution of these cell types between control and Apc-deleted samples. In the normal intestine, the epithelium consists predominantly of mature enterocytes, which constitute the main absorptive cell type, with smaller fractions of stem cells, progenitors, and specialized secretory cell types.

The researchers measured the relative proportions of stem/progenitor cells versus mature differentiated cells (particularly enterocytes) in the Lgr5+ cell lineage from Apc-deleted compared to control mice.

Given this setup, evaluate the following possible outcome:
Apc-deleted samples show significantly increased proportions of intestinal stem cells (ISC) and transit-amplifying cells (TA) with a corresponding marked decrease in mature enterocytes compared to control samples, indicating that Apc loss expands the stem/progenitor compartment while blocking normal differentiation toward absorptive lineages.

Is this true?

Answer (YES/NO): NO